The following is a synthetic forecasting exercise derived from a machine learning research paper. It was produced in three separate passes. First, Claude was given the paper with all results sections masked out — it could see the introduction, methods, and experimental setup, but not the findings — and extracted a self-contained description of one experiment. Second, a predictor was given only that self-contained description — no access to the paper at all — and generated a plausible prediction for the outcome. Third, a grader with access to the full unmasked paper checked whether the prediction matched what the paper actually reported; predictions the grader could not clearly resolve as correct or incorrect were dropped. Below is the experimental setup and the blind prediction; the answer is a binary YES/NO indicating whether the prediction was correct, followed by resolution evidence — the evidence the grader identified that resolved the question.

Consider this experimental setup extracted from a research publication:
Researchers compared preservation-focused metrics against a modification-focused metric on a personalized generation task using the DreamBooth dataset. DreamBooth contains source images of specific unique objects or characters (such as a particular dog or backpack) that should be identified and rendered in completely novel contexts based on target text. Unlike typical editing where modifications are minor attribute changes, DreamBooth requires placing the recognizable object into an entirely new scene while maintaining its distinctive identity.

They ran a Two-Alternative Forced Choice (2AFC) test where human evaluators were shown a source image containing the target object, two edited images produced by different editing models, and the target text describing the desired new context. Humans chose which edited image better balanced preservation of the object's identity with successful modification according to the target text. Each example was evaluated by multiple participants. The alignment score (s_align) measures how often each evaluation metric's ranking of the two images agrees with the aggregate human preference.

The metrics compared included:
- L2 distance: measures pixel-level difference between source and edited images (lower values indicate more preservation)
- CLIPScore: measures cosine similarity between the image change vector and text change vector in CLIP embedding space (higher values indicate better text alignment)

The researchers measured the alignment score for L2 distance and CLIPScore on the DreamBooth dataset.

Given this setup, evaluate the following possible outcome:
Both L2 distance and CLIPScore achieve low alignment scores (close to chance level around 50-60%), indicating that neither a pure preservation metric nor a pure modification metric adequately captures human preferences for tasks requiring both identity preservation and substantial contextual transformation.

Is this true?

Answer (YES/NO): NO